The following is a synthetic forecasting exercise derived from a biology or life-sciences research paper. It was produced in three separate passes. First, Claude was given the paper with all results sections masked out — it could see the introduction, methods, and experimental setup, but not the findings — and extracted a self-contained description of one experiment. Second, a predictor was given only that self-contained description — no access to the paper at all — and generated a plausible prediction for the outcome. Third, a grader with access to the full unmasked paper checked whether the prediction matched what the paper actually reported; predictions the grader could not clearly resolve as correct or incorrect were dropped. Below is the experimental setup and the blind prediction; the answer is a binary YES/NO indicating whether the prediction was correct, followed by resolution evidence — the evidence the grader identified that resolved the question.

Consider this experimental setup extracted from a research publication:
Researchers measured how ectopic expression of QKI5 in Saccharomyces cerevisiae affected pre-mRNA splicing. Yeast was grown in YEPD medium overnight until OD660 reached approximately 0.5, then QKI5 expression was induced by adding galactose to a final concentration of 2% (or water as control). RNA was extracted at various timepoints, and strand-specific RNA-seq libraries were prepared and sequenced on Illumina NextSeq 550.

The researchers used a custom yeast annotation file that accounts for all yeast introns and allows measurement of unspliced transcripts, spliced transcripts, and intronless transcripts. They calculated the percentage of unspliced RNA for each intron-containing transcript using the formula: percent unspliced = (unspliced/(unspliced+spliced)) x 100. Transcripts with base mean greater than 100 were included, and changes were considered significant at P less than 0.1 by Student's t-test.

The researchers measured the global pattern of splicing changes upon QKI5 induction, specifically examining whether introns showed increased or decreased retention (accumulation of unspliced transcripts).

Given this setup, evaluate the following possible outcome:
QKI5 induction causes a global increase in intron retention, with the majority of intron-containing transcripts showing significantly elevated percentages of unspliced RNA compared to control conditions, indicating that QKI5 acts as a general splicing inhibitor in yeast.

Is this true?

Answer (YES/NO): NO